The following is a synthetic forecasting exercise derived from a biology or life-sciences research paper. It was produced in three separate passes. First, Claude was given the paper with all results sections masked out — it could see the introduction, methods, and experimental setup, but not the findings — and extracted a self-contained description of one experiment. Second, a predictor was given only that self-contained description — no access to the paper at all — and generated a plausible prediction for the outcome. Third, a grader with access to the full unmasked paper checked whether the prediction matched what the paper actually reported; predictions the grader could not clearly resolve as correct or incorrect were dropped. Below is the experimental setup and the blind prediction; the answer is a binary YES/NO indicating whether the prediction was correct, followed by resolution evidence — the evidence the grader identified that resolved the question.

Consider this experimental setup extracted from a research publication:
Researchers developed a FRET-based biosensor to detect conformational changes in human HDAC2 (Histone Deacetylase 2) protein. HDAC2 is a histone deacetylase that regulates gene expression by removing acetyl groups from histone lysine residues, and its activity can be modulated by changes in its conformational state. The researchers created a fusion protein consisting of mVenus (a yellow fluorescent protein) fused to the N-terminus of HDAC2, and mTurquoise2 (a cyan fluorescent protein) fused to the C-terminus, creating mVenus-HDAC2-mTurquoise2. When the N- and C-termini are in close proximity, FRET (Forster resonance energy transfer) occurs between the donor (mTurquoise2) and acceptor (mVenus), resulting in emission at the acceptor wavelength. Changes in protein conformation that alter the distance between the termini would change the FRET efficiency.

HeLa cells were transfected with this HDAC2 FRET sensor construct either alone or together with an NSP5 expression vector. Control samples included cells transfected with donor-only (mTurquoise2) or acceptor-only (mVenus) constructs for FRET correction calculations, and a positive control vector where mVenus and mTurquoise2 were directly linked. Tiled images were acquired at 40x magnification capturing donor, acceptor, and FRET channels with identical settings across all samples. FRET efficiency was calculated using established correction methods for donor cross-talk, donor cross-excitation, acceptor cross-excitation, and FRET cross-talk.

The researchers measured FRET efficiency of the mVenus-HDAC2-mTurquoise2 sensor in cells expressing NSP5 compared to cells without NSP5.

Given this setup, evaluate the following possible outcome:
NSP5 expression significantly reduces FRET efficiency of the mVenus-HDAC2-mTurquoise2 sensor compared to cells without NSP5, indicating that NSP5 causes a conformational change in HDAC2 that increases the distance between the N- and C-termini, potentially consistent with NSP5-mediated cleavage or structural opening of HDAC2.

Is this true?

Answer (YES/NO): NO